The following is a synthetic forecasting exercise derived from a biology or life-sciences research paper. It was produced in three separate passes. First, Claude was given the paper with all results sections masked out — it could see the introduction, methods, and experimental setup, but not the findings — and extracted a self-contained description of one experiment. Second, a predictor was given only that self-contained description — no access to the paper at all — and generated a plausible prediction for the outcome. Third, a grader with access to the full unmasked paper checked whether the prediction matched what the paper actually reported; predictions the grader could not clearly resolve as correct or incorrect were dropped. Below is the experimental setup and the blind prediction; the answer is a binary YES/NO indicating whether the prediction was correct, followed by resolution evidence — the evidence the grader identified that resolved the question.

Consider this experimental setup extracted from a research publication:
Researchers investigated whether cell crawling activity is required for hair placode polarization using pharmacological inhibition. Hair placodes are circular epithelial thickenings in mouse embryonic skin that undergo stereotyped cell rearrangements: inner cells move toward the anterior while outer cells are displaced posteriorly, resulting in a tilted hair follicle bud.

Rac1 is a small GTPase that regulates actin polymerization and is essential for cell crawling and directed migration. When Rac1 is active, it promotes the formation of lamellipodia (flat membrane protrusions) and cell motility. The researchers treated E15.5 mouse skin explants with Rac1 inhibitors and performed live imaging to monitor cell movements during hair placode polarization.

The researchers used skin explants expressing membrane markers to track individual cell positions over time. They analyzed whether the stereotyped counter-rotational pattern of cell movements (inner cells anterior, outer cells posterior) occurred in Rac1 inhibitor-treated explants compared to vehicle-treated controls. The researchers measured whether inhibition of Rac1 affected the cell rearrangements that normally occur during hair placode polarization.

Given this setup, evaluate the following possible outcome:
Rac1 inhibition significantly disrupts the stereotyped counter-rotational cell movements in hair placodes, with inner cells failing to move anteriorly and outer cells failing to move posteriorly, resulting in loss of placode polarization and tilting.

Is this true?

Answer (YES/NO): YES